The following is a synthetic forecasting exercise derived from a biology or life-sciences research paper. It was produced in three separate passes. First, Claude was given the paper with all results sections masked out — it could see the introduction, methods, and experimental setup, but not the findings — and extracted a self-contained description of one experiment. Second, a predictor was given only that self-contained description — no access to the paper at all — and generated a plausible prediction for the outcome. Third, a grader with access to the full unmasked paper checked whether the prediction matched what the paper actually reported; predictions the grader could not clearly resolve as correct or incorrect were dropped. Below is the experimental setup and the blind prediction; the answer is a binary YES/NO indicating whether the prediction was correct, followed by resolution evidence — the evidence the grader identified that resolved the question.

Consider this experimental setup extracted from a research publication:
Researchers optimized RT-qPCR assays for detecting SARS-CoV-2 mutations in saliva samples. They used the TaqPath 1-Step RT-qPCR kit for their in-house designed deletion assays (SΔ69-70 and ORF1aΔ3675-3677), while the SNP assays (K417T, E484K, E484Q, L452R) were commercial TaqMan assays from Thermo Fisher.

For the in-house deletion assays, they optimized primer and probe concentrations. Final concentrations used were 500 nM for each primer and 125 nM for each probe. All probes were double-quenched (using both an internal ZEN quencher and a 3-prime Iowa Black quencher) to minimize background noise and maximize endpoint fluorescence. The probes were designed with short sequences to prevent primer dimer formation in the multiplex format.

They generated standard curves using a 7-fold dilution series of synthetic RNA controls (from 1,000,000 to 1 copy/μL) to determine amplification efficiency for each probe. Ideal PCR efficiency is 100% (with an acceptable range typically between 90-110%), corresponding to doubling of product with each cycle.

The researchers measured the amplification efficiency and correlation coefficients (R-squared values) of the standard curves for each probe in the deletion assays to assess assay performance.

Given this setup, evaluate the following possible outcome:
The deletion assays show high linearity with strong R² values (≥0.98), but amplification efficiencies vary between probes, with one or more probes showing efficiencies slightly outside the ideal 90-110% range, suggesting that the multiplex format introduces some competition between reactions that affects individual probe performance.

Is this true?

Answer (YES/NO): YES